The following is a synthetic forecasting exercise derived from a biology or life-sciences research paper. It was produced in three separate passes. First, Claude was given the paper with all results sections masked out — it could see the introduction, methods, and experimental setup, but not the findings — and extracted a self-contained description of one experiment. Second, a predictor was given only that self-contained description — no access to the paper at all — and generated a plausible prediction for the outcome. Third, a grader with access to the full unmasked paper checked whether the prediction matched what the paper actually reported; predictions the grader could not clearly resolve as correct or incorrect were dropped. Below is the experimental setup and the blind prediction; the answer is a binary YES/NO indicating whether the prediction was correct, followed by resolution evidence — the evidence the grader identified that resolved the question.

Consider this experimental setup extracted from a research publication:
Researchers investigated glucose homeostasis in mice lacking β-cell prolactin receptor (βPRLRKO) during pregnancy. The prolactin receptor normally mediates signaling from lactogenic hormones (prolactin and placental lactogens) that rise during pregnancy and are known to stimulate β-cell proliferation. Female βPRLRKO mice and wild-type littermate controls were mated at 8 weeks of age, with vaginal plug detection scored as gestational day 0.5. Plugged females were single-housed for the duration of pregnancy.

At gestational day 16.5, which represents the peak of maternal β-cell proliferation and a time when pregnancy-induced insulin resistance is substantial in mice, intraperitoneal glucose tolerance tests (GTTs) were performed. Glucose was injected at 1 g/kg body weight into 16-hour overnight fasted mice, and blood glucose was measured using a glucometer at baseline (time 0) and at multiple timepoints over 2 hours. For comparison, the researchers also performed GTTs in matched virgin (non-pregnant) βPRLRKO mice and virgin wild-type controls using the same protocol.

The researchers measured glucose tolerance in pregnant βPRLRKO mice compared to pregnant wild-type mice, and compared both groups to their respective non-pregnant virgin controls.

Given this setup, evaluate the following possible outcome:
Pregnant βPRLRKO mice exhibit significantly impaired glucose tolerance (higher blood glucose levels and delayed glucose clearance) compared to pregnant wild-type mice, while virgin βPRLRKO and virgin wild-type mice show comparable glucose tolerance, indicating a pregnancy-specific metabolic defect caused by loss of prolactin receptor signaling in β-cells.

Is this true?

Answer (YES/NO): YES